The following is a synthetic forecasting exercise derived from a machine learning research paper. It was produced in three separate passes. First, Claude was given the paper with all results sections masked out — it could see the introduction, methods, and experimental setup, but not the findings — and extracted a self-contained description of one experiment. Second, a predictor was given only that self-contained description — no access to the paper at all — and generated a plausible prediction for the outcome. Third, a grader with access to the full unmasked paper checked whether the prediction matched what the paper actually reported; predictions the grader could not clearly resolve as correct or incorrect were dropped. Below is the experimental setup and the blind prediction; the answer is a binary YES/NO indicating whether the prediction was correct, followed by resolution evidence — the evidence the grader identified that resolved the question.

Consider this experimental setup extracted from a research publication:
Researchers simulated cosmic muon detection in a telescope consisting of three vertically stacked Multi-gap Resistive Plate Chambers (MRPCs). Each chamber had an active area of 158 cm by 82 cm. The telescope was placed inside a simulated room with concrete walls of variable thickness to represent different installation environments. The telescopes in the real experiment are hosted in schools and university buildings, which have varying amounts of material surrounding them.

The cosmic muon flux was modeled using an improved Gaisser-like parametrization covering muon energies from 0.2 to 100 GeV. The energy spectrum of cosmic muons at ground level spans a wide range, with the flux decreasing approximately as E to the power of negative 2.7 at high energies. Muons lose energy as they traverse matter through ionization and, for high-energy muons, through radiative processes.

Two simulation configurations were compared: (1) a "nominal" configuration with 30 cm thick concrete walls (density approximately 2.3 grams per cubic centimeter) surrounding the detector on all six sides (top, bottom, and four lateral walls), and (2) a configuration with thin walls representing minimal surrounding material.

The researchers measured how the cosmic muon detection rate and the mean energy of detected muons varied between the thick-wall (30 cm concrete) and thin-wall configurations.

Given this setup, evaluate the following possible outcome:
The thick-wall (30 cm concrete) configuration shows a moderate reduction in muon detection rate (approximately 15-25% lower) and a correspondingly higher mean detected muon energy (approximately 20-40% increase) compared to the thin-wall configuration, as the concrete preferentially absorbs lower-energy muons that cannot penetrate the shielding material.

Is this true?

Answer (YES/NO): NO